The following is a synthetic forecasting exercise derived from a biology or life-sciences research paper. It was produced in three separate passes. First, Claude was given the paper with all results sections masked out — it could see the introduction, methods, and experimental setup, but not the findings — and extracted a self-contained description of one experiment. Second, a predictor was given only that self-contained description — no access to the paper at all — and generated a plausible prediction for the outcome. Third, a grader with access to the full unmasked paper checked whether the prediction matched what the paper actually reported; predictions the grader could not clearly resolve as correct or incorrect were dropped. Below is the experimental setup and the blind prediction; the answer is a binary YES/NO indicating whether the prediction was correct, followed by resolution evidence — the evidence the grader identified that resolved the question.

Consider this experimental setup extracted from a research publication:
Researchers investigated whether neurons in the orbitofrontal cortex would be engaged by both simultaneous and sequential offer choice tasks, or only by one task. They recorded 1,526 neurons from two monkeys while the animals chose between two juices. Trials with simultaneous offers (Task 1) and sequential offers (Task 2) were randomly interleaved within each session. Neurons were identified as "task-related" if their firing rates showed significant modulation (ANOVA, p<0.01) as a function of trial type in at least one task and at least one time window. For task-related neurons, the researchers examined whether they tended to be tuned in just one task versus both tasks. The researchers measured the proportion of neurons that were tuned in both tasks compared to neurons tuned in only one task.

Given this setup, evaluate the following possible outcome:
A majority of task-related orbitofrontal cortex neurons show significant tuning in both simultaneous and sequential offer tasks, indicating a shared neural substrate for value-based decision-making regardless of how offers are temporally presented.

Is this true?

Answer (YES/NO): YES